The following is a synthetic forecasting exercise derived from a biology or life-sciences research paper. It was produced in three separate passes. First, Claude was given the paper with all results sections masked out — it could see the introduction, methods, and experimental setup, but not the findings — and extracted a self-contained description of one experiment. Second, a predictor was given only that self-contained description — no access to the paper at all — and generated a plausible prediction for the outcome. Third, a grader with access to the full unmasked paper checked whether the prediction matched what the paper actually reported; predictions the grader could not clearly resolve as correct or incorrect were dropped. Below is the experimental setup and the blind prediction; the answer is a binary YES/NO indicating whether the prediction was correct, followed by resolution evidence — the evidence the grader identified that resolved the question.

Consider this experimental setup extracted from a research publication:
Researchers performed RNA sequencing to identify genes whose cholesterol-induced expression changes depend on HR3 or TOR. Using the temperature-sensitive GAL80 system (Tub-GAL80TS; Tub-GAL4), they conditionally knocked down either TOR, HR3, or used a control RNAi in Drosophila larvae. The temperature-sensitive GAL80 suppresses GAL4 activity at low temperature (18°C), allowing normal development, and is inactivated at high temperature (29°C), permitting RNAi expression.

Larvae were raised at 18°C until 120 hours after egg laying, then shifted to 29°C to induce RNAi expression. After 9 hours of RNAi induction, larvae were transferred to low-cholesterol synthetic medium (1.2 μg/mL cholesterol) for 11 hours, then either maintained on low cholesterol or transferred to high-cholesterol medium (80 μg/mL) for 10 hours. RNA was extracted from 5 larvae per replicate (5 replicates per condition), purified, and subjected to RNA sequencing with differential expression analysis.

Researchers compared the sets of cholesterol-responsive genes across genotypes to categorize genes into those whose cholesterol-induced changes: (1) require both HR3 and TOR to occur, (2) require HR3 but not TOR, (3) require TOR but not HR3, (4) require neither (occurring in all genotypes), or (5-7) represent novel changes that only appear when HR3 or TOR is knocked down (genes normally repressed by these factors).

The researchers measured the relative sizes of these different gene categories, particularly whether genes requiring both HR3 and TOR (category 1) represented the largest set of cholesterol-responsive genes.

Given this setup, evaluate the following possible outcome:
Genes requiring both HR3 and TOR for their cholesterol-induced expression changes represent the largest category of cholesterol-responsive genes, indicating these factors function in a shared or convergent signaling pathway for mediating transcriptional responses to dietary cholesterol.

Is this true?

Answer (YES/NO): YES